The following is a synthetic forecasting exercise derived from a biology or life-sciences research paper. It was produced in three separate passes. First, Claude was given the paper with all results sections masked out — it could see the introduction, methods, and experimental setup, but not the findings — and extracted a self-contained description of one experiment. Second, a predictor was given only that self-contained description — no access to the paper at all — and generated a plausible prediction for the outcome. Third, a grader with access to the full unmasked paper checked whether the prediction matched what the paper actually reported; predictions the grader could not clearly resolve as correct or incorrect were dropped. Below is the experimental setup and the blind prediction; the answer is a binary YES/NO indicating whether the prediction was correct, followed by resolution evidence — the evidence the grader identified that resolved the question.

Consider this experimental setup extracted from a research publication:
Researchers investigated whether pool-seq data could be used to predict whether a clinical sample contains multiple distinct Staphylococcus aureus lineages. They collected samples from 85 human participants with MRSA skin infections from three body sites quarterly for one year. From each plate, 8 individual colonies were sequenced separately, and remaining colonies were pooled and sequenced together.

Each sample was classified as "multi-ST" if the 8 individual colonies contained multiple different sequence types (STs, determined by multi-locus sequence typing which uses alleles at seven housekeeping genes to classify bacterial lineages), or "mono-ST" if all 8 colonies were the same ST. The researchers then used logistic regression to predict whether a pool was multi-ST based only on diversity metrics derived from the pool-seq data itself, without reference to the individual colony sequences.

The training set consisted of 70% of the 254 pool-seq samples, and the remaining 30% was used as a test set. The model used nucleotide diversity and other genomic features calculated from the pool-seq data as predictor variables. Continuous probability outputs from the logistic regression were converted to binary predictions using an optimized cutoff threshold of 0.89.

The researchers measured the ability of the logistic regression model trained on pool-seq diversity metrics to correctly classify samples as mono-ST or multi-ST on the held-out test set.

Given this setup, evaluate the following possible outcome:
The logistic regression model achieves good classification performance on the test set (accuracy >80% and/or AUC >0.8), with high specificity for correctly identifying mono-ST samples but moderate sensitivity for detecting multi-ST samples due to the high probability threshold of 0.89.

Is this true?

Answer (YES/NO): NO